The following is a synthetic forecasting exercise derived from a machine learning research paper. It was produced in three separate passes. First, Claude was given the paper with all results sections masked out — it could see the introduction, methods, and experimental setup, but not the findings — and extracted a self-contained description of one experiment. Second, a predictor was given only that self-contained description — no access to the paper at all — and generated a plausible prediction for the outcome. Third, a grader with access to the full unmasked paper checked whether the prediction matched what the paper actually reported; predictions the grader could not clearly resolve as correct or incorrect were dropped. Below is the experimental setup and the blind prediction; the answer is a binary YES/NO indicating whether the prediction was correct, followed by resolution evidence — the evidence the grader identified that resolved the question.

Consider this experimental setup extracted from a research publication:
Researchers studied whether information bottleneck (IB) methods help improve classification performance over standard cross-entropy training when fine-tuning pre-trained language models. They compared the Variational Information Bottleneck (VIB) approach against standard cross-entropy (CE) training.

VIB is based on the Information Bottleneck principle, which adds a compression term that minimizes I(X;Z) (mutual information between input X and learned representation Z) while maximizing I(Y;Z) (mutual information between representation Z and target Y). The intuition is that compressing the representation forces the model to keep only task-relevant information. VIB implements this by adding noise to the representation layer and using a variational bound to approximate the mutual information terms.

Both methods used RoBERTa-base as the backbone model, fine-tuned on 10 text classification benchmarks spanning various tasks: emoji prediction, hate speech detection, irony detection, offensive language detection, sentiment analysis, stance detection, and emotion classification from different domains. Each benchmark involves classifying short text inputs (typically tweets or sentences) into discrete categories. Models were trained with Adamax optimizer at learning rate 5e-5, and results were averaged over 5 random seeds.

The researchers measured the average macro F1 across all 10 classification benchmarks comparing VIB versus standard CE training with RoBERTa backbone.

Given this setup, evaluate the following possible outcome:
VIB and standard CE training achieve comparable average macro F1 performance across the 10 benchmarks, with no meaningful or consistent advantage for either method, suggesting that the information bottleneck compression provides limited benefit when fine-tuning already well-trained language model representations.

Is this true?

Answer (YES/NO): NO